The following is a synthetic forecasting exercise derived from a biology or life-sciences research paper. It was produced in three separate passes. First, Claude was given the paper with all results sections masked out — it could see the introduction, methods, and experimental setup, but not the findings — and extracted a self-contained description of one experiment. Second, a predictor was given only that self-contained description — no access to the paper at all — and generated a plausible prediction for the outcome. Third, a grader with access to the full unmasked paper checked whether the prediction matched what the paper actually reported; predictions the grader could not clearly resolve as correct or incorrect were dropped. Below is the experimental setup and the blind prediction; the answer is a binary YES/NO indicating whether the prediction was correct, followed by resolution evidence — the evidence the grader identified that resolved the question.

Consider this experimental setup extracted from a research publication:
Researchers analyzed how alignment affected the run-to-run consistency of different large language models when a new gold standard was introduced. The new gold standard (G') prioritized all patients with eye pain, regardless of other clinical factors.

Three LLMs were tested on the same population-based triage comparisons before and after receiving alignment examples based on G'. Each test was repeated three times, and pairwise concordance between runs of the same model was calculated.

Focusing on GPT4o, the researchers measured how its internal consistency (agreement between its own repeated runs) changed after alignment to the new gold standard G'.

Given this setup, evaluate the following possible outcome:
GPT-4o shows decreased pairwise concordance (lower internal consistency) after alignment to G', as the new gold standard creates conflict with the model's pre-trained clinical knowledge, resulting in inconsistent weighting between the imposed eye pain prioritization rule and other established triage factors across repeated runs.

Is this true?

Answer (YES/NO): YES